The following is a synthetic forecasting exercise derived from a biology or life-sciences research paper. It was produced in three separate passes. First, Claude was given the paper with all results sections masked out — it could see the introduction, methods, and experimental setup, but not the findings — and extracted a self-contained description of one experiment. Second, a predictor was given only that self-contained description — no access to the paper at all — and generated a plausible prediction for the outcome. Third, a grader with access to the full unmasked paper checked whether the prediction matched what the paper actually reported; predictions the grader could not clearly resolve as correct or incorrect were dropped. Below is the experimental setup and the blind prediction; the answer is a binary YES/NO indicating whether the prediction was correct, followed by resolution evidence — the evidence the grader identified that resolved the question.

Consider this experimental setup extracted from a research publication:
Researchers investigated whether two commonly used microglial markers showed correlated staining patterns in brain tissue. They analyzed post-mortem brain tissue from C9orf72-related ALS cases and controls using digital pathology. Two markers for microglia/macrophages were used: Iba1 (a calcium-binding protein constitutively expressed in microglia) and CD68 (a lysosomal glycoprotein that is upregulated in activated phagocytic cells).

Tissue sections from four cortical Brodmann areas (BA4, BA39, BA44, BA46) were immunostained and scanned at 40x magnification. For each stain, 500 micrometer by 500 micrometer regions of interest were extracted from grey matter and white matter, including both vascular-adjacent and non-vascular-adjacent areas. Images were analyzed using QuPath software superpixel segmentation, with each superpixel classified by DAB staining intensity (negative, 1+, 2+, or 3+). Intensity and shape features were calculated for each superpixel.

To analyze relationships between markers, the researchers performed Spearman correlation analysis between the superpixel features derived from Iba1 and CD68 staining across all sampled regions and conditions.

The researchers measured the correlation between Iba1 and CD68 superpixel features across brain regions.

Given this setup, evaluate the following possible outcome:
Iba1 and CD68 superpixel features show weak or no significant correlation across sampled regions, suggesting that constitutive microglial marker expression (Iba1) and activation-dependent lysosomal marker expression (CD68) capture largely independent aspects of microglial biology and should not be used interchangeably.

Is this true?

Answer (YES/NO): NO